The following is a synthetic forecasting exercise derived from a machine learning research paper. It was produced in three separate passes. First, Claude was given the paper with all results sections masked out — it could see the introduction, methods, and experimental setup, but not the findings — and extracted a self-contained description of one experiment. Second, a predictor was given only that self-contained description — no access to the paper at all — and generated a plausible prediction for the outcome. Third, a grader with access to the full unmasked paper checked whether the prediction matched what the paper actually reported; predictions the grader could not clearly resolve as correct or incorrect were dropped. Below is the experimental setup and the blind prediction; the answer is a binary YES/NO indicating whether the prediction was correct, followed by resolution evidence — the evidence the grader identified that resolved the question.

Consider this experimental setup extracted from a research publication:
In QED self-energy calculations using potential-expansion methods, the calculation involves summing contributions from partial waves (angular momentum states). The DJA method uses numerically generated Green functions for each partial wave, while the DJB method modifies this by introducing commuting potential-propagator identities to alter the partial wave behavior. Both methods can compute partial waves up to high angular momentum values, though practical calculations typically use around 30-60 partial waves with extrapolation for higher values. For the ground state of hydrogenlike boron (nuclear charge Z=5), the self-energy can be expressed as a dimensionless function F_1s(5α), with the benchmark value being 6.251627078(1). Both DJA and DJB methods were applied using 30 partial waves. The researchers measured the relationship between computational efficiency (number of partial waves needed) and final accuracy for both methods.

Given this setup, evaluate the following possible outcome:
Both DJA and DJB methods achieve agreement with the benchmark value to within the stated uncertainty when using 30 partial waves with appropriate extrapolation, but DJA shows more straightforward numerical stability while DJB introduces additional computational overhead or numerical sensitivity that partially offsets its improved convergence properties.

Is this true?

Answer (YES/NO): NO